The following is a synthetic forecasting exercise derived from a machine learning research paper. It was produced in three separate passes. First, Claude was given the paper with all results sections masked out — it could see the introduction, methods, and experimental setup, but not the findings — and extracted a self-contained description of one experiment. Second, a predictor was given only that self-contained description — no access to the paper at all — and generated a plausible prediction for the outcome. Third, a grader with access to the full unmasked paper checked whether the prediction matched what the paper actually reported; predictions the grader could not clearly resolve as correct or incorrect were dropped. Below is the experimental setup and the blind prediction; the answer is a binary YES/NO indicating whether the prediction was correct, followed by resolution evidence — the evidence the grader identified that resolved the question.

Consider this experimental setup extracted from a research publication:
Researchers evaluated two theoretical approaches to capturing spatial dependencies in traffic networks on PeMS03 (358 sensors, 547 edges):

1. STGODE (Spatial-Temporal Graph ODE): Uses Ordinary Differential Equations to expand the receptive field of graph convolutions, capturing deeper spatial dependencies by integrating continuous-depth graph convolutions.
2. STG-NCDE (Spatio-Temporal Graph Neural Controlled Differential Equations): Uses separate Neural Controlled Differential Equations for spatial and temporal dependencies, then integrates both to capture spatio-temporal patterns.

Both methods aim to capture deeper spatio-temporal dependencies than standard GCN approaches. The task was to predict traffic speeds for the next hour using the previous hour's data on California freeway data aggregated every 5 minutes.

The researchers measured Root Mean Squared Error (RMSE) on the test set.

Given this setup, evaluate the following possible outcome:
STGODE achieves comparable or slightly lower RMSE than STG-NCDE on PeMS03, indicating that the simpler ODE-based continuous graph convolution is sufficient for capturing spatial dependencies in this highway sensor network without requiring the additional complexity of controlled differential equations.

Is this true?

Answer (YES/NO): NO